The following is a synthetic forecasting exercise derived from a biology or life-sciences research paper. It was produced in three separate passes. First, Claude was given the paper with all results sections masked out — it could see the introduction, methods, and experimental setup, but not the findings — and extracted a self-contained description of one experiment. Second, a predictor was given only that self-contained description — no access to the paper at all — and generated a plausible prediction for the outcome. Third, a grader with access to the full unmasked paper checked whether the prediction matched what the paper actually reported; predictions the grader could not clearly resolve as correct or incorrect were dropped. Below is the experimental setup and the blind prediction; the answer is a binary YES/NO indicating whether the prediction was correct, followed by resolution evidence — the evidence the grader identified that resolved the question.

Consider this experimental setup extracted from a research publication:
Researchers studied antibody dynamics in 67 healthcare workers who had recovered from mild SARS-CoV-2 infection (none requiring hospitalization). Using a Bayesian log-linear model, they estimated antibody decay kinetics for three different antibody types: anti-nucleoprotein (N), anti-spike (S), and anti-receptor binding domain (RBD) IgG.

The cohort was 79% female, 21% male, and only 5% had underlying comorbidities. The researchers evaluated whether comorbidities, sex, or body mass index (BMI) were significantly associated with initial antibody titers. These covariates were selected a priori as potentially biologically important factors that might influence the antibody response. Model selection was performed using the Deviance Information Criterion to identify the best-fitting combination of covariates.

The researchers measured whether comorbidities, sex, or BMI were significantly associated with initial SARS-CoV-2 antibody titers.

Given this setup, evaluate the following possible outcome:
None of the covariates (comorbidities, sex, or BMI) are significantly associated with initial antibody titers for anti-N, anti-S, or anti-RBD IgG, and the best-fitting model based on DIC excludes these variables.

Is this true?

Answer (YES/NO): YES